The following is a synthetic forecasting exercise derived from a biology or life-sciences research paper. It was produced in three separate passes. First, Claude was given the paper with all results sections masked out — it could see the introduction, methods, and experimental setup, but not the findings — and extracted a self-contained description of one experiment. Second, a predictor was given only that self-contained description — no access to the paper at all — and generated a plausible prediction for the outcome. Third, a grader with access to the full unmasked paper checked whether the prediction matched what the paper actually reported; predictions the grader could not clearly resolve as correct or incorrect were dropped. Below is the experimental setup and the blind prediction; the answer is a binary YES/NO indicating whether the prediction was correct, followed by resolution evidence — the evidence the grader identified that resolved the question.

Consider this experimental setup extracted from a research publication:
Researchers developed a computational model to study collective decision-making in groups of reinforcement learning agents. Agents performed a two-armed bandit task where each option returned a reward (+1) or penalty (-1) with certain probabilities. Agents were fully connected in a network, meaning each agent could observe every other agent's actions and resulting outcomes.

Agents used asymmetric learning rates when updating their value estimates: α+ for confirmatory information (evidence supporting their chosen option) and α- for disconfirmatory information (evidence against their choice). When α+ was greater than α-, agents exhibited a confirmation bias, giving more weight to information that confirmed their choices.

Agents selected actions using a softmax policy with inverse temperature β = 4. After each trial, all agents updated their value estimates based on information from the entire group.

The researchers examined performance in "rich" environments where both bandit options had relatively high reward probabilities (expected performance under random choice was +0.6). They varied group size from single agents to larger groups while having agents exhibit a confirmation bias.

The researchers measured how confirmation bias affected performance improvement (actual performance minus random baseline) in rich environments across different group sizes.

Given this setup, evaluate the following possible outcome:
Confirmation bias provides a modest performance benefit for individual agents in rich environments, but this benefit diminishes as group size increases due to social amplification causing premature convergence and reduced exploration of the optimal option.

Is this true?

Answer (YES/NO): NO